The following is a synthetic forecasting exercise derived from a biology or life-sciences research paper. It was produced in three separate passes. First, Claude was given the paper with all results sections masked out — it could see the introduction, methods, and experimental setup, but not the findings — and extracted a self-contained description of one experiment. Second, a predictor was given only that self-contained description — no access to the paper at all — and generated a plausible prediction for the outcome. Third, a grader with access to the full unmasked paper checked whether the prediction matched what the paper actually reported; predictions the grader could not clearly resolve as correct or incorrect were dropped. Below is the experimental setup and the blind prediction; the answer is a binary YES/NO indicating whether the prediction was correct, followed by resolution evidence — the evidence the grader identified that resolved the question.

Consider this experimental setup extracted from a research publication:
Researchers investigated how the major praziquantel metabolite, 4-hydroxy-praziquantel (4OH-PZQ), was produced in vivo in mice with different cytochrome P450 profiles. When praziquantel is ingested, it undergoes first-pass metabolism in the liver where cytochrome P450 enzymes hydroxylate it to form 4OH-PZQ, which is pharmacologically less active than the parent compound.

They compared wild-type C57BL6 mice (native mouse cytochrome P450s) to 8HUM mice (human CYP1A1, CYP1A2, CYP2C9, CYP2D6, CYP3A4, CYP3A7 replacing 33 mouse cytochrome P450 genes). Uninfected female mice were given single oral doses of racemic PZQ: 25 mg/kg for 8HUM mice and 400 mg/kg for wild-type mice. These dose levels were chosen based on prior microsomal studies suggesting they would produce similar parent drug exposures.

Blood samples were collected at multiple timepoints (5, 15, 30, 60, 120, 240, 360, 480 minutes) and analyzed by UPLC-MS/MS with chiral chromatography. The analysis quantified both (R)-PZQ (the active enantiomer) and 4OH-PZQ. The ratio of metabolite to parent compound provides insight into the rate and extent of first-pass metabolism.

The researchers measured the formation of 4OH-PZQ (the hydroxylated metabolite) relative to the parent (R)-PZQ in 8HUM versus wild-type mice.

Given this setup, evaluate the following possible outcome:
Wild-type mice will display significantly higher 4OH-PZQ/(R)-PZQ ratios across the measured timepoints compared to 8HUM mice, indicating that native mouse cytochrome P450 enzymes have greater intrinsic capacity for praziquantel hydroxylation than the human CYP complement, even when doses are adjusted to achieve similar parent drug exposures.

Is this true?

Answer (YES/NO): NO